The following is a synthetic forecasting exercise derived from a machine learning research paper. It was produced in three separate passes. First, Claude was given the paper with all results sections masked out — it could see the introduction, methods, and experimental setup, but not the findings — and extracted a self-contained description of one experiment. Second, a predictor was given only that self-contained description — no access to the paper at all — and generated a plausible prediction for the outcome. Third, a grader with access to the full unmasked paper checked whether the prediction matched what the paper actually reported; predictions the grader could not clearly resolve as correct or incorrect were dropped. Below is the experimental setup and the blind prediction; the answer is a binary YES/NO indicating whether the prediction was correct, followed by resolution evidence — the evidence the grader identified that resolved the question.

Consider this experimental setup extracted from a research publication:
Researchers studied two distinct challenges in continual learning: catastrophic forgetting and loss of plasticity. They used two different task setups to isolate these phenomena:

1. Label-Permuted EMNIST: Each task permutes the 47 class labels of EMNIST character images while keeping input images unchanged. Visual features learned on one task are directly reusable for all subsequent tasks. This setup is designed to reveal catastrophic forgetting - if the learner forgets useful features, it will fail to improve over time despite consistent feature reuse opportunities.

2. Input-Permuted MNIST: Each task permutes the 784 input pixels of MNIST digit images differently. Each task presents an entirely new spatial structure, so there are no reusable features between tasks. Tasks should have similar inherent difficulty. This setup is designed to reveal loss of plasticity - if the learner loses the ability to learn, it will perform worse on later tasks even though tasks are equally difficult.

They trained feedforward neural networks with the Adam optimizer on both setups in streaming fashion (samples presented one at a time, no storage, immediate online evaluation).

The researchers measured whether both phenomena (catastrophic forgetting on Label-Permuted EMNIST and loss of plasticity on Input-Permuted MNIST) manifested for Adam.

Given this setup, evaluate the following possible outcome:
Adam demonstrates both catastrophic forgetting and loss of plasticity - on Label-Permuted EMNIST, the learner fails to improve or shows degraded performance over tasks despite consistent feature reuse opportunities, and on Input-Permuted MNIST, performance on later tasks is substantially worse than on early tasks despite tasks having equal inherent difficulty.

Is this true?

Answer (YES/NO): YES